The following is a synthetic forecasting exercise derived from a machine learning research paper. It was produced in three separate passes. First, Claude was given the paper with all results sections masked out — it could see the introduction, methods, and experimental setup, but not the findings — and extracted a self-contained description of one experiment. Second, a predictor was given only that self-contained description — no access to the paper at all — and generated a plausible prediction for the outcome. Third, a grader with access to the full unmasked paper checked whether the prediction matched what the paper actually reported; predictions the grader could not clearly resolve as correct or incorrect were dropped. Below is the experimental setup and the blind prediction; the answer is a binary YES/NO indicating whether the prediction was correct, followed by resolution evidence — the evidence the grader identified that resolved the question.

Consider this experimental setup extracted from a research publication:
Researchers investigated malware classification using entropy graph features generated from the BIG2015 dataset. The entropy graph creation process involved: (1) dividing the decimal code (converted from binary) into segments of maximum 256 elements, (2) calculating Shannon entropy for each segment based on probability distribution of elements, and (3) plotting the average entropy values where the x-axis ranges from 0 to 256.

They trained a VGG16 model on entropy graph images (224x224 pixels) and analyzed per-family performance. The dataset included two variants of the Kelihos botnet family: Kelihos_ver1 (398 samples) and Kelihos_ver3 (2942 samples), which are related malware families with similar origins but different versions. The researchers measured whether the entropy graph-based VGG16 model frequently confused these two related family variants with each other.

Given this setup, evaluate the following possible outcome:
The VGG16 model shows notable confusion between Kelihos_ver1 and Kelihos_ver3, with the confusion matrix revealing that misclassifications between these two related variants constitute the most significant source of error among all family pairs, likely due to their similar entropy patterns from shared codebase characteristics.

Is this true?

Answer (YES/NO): NO